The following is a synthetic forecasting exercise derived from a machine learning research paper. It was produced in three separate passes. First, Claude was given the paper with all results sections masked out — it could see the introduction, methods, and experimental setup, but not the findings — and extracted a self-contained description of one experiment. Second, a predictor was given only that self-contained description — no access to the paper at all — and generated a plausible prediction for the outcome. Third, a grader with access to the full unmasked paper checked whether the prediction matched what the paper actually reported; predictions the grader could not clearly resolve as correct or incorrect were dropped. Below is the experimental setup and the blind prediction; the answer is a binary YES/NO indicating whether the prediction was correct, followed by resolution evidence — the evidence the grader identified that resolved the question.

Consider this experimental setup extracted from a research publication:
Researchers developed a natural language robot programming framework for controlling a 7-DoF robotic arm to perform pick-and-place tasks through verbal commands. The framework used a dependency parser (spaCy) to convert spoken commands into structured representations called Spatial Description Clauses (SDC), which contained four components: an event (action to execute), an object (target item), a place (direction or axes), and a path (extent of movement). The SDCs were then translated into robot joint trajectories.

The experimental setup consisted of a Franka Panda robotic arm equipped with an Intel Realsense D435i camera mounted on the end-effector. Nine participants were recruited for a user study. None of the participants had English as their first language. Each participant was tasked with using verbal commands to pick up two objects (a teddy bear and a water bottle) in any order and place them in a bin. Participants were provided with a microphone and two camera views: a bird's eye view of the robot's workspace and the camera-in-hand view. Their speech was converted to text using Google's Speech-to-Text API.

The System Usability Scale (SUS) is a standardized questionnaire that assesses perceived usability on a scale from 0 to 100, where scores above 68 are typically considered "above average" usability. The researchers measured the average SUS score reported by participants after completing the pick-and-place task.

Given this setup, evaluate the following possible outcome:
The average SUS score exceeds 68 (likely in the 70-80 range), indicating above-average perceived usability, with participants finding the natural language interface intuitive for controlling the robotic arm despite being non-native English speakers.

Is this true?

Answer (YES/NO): NO